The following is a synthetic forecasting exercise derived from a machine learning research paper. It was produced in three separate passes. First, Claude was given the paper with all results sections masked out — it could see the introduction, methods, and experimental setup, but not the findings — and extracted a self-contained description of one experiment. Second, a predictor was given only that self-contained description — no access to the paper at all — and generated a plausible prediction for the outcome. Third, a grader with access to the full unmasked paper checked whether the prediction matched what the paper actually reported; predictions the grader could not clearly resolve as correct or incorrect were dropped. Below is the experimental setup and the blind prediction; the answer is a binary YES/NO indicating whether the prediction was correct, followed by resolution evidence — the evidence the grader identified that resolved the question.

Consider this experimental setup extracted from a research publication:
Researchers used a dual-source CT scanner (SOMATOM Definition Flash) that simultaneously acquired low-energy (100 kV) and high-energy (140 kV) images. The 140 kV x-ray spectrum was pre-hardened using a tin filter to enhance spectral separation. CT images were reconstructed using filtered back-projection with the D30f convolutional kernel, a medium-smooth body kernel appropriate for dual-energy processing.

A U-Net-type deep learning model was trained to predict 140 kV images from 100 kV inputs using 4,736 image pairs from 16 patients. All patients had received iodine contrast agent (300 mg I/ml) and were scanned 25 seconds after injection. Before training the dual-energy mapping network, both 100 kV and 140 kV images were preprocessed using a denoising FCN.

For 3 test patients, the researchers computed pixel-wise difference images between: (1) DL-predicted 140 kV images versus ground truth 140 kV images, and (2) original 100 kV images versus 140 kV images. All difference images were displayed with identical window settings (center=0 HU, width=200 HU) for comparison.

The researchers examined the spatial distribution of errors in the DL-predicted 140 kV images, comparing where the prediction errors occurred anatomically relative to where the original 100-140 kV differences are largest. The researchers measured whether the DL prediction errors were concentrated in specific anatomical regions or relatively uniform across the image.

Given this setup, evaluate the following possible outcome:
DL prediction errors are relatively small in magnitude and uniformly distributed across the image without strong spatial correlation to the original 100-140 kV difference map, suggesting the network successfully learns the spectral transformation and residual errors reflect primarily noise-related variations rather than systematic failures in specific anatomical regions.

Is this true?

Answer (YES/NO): YES